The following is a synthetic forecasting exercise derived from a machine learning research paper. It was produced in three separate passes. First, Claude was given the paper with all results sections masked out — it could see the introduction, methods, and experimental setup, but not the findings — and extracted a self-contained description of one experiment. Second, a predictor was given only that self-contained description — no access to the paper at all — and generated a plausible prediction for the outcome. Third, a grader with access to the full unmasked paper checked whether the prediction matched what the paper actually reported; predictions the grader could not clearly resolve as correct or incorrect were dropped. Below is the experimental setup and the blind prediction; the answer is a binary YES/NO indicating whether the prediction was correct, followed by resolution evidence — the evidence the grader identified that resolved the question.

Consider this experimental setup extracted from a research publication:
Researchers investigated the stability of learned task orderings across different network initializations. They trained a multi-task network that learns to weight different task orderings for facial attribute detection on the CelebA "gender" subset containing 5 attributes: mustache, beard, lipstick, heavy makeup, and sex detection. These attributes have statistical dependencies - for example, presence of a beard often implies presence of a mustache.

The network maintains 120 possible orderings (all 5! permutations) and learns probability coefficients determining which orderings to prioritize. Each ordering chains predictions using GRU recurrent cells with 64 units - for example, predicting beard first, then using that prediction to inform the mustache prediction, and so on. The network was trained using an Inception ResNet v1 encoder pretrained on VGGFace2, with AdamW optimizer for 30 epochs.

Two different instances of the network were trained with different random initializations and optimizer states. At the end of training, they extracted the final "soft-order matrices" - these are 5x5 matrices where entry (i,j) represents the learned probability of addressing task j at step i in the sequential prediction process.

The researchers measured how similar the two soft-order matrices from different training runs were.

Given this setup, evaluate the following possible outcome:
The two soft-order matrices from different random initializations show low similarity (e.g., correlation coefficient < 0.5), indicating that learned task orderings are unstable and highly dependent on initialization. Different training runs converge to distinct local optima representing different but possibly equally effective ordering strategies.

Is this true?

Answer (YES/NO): NO